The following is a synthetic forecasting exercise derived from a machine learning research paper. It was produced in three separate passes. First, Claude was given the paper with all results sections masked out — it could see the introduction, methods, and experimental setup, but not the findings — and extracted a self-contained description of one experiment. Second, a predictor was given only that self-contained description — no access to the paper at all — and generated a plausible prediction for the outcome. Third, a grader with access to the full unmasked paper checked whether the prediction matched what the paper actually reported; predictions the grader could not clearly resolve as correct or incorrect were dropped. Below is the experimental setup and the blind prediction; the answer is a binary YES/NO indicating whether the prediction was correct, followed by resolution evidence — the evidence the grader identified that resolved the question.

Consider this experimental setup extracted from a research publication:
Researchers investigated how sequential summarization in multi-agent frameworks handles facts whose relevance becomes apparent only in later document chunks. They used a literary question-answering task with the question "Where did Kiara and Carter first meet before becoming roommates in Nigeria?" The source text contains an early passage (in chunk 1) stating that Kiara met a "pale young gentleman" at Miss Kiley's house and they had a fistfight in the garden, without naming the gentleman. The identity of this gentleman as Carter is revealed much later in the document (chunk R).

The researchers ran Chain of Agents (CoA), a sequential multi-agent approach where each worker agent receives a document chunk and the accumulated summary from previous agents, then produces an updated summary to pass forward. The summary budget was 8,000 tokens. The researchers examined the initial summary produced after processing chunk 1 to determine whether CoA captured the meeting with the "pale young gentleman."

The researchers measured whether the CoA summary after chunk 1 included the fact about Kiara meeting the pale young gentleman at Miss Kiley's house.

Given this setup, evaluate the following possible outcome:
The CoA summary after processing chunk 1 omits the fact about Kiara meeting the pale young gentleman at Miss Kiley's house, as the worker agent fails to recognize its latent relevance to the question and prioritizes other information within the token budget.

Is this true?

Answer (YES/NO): YES